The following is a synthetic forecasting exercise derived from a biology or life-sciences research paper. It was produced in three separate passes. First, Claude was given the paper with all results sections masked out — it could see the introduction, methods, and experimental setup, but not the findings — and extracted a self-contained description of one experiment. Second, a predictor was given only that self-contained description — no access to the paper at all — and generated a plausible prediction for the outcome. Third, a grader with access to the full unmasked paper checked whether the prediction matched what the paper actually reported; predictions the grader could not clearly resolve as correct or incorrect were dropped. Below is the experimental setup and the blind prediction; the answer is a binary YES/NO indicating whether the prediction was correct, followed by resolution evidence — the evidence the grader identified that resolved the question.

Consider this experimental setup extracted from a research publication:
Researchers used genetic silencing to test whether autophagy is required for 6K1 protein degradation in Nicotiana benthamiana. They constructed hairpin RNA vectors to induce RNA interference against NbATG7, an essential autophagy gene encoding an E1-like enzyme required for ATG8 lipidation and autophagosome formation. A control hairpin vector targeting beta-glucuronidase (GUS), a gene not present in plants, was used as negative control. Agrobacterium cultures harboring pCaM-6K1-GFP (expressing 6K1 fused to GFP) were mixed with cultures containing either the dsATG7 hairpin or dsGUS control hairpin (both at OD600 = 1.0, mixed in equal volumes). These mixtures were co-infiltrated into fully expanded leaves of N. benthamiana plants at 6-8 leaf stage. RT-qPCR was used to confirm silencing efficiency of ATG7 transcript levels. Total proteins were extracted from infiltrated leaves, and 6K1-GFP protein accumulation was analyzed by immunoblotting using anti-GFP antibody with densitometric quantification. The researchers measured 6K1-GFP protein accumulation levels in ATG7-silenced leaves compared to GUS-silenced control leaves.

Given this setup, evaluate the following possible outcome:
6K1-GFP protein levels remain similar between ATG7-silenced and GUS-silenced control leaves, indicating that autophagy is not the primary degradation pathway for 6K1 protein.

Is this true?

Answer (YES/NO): NO